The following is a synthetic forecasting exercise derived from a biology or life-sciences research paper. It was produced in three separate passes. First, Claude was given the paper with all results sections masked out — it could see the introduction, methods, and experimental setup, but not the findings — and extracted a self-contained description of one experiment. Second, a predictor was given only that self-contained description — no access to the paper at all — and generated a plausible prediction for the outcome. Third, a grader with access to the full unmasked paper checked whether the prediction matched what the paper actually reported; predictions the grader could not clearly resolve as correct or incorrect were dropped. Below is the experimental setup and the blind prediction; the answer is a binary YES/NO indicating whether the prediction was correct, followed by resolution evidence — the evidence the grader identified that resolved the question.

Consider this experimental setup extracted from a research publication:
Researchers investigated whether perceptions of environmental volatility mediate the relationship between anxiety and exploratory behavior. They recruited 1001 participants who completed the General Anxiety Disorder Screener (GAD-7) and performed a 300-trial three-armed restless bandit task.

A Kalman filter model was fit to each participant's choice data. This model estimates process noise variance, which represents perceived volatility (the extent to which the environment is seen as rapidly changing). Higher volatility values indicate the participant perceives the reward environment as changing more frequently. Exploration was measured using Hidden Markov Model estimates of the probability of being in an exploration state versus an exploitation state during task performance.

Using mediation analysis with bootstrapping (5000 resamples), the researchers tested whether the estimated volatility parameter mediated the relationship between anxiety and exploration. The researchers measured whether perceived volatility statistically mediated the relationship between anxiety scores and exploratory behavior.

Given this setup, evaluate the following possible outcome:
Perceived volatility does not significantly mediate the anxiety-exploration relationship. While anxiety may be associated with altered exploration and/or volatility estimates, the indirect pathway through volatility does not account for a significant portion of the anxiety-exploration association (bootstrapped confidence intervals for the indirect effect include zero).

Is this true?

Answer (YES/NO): NO